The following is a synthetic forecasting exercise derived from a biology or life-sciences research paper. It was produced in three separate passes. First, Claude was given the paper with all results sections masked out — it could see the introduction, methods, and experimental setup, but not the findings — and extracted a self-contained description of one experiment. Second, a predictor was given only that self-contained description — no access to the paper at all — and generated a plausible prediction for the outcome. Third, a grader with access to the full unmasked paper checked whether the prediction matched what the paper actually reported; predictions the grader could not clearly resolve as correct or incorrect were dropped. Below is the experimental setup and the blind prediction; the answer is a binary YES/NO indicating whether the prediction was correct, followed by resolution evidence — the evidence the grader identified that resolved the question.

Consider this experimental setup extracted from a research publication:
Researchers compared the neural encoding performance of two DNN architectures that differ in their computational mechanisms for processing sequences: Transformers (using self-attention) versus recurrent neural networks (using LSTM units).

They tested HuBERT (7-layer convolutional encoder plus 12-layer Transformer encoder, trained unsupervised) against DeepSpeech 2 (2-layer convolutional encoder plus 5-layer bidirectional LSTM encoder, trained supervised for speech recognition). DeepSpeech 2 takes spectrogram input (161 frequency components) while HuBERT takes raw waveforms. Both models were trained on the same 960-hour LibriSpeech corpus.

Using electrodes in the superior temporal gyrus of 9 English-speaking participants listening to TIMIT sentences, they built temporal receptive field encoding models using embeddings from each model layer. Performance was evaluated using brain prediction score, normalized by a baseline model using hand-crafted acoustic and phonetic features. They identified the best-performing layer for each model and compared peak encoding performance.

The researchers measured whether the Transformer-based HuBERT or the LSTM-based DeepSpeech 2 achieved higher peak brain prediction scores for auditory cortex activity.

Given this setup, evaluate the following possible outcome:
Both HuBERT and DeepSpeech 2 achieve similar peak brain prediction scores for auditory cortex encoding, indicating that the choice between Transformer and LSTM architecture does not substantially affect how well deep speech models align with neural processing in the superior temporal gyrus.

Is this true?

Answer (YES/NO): NO